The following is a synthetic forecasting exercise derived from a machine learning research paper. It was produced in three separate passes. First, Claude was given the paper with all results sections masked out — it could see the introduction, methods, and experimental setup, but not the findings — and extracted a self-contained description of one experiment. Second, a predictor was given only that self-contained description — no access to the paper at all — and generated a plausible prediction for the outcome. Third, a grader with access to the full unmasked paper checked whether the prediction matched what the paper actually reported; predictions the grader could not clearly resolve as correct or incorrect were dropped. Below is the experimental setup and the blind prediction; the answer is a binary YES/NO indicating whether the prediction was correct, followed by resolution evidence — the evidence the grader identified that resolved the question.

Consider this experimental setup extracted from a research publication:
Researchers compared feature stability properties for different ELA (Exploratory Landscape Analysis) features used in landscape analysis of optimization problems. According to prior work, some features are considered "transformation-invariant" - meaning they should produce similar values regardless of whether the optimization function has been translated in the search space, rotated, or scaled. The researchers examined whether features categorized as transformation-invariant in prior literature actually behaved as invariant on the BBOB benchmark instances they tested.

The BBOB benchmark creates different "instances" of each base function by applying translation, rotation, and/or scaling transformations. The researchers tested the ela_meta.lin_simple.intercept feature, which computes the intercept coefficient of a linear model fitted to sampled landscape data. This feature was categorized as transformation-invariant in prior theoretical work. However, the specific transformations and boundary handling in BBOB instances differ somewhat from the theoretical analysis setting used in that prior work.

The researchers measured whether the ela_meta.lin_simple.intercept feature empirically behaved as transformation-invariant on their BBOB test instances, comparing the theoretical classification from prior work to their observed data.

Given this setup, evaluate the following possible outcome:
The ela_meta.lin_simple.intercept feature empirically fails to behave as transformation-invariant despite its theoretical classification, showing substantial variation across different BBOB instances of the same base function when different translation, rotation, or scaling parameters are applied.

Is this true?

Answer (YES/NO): YES